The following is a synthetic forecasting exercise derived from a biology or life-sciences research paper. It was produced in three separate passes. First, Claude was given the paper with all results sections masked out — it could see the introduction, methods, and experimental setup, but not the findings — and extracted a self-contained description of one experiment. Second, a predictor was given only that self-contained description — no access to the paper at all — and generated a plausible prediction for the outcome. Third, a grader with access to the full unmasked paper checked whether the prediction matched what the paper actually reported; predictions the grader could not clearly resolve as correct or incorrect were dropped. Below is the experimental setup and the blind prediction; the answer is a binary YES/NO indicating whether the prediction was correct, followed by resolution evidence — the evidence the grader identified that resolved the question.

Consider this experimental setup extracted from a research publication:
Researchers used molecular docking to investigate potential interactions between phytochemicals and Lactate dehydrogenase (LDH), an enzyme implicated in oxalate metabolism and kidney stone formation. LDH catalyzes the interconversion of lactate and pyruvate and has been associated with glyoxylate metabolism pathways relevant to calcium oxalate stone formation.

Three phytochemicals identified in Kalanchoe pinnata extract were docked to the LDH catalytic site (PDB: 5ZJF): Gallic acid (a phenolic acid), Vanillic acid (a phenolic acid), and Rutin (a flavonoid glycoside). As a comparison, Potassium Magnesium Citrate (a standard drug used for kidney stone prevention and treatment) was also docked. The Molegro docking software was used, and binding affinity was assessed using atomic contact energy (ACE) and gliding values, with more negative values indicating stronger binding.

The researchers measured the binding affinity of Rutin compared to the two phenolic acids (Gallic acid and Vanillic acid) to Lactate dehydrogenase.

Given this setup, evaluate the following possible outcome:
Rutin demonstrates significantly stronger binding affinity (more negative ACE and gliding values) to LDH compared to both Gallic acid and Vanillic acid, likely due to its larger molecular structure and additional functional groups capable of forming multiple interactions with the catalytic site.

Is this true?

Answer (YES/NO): YES